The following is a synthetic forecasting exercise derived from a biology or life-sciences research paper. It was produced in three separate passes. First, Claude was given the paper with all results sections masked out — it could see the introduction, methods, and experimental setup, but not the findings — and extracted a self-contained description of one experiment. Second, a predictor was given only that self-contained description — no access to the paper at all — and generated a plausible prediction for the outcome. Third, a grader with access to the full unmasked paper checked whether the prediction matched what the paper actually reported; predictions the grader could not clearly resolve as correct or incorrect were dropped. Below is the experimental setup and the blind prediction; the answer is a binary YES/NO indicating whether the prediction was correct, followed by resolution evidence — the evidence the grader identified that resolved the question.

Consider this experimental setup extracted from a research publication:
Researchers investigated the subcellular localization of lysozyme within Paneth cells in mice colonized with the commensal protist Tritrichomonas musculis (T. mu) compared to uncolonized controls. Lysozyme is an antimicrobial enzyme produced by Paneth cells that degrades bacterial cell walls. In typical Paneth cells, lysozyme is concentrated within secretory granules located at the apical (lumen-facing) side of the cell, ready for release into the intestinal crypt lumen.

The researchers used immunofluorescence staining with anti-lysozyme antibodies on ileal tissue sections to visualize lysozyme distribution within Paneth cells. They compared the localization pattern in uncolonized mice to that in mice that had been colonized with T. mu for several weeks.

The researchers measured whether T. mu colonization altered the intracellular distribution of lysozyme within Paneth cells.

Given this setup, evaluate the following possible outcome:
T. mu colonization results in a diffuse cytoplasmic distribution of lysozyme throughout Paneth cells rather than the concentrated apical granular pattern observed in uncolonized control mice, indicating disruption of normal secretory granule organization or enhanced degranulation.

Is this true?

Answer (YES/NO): YES